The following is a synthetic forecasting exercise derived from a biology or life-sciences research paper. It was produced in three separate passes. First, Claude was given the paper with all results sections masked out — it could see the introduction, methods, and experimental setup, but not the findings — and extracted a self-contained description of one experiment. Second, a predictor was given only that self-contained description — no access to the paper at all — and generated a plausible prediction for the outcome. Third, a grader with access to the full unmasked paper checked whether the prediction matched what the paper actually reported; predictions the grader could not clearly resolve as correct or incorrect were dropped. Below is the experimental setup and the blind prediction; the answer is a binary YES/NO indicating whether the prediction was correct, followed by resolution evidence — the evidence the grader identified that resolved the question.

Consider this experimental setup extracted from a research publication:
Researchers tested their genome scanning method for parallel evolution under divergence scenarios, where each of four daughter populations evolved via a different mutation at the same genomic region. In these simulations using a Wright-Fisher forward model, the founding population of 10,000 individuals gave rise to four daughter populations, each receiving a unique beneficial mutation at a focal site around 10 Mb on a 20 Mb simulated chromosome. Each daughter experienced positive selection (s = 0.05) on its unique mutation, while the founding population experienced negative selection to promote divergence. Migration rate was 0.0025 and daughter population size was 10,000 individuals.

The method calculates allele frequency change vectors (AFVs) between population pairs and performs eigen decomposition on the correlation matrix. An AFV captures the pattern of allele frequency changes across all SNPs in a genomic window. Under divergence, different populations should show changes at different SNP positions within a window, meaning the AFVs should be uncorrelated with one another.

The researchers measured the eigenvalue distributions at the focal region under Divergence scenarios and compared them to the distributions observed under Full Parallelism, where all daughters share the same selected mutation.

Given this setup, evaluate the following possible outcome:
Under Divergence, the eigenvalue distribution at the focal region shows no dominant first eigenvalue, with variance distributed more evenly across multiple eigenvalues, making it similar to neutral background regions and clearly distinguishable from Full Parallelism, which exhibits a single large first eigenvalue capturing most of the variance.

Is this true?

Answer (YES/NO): YES